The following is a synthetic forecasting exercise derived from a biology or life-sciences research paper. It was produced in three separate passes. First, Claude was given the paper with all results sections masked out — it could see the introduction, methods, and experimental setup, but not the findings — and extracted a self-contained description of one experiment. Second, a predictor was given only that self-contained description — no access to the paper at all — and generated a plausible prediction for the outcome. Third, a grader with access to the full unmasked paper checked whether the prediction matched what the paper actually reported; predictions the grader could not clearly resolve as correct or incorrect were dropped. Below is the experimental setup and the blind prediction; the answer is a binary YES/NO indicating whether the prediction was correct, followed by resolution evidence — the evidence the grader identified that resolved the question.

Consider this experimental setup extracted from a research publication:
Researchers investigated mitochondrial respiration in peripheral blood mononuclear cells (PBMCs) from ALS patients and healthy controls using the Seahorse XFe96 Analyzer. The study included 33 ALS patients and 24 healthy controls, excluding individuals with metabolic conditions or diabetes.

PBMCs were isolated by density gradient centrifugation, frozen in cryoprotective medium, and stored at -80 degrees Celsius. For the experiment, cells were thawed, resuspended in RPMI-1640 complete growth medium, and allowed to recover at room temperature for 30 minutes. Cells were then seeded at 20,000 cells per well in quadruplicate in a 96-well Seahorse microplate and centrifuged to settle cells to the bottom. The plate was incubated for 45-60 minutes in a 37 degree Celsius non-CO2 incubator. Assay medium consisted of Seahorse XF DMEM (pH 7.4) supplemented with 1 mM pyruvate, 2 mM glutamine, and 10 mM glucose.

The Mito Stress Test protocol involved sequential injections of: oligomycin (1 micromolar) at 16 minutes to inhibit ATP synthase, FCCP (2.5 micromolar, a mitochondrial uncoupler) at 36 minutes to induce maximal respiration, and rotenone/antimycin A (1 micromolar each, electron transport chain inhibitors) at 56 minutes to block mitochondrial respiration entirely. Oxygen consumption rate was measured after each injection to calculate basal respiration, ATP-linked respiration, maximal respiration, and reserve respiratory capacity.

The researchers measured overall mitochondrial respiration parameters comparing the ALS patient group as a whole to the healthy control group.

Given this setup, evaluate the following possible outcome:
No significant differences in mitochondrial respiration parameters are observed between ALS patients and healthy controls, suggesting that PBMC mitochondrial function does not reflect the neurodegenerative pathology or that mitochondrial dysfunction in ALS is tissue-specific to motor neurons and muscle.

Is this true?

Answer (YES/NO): YES